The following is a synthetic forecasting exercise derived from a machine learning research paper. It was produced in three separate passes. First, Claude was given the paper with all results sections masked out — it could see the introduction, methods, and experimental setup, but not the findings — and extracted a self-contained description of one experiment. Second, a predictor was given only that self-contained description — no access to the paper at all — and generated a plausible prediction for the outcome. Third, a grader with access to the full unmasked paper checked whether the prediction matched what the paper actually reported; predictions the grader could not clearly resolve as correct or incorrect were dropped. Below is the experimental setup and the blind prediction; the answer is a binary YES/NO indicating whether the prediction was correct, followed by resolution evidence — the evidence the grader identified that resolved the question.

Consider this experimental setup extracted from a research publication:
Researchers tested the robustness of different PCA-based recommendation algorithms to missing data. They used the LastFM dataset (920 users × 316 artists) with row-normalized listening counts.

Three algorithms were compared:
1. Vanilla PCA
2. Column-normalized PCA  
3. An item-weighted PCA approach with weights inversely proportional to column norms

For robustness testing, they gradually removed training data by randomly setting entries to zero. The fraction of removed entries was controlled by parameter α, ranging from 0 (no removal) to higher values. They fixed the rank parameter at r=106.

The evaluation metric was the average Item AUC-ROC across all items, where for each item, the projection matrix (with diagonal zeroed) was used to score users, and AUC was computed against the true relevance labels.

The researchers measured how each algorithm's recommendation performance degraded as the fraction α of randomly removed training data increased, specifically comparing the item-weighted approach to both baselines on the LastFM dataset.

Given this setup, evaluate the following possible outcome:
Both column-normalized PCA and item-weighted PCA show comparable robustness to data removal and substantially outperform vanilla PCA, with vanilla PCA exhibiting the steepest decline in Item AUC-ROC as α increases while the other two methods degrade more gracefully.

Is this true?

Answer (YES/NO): NO